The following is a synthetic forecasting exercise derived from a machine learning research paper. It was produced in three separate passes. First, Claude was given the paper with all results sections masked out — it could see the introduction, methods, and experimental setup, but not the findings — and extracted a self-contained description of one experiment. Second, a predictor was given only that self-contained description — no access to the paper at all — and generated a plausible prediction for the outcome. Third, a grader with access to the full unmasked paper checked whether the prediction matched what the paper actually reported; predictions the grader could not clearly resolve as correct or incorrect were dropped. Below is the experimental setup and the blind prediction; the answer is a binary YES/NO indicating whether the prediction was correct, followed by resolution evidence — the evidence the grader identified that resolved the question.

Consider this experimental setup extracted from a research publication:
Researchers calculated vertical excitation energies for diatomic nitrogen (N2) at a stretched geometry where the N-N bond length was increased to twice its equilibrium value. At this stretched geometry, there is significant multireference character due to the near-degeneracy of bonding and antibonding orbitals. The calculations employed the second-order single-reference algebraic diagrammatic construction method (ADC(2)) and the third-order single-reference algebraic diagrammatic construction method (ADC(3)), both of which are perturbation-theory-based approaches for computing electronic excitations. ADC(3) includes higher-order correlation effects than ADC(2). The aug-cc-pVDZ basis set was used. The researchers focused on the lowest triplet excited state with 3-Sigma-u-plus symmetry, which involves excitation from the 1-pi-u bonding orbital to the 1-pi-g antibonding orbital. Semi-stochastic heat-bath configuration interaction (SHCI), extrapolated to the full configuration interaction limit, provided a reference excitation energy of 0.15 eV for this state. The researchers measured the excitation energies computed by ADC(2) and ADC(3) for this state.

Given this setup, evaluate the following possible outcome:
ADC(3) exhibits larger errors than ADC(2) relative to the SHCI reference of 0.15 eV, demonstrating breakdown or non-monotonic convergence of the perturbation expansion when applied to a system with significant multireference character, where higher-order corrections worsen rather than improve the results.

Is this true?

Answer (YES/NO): YES